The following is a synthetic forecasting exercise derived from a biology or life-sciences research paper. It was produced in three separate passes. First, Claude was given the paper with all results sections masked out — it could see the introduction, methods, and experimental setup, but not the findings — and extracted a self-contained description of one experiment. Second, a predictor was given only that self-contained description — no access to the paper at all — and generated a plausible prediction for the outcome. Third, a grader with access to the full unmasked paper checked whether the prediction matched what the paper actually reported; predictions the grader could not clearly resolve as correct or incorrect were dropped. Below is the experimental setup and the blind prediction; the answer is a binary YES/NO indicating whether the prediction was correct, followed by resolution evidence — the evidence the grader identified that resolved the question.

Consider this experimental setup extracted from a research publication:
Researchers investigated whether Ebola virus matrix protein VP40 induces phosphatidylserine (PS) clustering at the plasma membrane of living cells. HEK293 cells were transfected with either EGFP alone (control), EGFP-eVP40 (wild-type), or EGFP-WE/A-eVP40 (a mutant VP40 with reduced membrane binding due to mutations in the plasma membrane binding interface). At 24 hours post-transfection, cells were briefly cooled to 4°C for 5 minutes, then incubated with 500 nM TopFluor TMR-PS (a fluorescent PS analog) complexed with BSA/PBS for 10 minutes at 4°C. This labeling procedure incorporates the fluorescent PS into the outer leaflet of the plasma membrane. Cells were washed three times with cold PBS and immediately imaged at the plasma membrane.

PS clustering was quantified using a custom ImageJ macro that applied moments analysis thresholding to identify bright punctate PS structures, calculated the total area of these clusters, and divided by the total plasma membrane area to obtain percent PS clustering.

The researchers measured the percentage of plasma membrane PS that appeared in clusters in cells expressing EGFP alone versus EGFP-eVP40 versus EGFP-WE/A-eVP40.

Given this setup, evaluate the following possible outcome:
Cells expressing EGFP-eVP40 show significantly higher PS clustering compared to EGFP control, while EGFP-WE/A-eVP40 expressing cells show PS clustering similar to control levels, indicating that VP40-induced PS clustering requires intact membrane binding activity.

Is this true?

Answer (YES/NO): NO